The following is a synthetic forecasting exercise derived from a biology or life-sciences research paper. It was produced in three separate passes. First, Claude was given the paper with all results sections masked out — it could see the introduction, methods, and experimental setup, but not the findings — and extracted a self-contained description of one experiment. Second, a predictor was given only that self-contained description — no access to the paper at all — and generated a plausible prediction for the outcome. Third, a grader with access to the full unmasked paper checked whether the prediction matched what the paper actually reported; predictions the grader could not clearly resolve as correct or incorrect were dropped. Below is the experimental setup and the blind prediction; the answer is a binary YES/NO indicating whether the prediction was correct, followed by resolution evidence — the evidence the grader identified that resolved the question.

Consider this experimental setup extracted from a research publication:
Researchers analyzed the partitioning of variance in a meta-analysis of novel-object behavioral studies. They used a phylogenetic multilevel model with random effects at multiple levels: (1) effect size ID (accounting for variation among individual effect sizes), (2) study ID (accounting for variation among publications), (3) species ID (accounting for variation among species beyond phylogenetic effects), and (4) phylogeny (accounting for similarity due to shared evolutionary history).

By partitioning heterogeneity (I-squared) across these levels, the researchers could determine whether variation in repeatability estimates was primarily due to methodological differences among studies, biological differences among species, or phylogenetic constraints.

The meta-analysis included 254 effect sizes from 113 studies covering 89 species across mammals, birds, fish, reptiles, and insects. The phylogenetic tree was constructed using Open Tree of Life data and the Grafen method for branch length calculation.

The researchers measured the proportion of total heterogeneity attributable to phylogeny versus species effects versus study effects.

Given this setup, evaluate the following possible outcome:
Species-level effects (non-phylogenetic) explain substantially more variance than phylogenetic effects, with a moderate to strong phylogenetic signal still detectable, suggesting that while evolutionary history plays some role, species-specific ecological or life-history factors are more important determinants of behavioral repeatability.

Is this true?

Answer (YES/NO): NO